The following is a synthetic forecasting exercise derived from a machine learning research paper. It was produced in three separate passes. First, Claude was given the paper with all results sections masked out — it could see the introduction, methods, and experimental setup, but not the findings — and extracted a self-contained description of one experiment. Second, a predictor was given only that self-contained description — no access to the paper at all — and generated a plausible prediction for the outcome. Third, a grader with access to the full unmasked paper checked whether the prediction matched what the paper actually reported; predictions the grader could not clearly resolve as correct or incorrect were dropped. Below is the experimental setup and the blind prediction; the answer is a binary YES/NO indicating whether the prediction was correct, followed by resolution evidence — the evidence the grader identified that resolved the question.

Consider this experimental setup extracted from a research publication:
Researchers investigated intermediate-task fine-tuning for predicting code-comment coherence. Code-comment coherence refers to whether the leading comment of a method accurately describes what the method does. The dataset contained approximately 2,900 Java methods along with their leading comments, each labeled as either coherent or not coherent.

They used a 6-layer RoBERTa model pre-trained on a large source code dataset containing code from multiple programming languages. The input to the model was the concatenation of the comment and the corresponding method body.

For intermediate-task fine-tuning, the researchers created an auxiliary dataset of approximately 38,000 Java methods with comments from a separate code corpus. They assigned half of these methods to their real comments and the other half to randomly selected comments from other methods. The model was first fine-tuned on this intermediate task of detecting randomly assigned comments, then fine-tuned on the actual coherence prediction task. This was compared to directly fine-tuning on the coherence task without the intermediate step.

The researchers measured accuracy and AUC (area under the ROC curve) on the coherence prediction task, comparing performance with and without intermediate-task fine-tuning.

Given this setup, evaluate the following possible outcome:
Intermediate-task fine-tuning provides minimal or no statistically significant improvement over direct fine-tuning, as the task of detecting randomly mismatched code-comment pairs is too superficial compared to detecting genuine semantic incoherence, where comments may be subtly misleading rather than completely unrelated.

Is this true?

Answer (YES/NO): NO